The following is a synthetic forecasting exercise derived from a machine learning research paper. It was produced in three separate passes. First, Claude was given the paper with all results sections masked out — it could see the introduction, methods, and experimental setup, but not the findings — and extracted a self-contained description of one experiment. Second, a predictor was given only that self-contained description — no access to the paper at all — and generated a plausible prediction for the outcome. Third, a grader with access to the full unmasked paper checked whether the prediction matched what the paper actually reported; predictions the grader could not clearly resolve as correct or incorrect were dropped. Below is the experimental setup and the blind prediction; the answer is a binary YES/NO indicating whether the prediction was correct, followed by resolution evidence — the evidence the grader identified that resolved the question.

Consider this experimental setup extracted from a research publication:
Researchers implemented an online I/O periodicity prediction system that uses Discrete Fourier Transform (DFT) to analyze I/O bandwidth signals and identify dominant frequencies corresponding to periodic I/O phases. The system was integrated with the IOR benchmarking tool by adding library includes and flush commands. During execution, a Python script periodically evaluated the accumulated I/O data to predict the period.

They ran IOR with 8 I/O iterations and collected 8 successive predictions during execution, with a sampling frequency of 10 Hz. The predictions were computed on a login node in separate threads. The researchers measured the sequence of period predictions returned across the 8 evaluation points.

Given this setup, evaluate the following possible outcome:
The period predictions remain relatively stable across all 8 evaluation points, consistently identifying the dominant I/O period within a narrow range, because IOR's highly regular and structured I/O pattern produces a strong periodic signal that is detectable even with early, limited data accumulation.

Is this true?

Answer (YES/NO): NO